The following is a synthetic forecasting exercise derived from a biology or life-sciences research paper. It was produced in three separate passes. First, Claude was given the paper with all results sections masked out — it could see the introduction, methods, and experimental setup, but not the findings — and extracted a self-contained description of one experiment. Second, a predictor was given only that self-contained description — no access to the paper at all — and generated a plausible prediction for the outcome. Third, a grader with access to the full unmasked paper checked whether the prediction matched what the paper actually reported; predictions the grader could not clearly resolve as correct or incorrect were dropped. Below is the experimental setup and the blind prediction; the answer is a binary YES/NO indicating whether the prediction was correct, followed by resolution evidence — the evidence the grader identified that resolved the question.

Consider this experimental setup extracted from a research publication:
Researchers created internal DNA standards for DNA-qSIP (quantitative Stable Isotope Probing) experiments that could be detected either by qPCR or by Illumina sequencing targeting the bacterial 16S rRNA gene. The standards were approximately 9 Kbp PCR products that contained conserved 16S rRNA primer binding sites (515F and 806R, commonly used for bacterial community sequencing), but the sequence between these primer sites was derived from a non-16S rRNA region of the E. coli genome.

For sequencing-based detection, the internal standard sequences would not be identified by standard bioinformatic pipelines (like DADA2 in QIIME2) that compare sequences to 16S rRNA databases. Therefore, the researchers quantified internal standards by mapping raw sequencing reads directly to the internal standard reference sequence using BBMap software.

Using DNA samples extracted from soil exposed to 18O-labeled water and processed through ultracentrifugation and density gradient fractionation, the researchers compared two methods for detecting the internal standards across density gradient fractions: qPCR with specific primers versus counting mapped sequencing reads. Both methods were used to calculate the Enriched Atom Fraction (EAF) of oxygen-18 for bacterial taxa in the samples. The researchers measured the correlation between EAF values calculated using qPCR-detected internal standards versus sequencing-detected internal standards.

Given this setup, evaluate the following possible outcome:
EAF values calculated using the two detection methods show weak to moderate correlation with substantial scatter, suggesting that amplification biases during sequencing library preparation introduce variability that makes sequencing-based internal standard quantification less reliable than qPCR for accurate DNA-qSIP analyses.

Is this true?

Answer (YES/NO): NO